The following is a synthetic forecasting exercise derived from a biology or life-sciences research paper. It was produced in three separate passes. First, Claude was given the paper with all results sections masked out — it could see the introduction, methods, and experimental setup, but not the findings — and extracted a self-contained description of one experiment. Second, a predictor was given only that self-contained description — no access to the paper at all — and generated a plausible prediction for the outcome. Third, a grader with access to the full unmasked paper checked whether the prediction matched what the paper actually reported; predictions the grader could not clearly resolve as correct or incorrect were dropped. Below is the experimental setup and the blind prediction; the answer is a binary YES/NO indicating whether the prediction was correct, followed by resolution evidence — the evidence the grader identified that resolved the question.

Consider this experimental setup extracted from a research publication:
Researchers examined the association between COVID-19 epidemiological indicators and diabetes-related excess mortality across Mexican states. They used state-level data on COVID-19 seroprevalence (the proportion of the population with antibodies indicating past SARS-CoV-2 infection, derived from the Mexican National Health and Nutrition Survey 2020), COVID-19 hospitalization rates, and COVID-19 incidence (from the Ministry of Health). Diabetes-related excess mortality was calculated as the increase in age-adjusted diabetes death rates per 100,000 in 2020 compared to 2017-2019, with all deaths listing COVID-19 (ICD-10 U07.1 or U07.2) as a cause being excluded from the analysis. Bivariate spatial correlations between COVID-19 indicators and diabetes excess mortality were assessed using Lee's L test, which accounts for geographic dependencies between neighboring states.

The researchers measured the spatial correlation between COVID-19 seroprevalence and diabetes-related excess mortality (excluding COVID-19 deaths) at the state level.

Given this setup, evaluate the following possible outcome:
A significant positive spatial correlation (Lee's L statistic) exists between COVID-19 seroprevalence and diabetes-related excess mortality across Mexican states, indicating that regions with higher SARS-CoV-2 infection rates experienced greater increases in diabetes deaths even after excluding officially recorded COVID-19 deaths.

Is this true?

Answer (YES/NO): NO